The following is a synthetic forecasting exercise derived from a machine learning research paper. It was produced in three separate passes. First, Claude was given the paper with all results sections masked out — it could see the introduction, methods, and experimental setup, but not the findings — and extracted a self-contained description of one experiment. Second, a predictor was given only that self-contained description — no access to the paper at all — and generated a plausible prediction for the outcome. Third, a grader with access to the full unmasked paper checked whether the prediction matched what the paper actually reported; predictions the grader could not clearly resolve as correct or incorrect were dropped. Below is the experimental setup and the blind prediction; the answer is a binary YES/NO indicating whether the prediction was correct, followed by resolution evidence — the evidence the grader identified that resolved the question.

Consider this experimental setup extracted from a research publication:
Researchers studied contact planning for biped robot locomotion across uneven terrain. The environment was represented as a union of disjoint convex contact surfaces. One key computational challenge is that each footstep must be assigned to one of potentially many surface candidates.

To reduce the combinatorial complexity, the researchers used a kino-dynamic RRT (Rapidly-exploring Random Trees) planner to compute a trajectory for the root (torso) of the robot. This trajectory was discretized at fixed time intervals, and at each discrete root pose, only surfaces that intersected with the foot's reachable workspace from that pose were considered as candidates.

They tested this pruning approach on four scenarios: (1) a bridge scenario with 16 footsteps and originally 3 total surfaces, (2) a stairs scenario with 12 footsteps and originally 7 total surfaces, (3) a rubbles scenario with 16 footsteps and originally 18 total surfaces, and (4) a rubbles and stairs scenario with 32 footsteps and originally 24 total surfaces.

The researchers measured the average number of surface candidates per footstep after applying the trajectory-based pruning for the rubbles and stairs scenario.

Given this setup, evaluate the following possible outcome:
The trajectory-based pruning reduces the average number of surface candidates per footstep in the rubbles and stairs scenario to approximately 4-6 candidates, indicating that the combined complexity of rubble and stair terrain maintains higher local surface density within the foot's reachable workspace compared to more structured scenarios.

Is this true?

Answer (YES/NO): NO